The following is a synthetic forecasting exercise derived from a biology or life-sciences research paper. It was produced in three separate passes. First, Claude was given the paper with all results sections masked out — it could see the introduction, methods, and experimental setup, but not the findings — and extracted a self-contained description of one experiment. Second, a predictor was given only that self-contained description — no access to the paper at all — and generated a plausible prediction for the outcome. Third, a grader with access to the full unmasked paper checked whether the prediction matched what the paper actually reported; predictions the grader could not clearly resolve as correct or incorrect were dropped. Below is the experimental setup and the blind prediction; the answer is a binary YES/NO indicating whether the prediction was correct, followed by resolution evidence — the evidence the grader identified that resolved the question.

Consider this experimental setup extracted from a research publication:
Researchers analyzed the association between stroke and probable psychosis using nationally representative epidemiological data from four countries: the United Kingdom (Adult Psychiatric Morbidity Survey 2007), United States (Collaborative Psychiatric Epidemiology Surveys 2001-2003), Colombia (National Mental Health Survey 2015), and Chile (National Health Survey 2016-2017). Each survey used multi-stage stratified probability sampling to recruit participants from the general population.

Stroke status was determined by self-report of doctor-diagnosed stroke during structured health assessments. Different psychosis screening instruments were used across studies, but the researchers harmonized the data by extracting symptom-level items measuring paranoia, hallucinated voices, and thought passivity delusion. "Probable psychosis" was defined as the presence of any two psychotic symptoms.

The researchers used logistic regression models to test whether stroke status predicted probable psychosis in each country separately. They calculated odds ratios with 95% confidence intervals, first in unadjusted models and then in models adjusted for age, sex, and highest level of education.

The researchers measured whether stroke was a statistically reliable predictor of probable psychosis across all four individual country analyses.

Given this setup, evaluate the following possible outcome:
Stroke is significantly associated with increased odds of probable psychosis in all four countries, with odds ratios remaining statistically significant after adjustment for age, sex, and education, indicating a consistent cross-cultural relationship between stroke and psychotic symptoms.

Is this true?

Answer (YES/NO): NO